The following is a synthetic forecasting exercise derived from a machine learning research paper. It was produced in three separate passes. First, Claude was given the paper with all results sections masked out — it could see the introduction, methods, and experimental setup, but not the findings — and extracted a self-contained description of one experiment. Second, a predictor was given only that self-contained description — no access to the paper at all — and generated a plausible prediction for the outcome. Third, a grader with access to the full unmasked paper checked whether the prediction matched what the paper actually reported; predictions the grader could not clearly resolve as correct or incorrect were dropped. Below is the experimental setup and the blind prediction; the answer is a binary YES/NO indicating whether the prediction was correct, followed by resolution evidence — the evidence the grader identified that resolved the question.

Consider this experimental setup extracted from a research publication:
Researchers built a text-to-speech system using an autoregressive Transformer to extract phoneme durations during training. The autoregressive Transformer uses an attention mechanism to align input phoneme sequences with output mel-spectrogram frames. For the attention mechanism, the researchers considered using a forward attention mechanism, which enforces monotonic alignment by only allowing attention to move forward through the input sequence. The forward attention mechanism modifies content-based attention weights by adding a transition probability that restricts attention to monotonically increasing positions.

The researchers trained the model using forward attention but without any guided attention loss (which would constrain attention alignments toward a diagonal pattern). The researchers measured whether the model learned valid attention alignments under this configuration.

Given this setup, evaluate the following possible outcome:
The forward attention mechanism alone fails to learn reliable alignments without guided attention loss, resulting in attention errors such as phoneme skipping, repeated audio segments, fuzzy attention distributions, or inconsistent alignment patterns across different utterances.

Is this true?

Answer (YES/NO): YES